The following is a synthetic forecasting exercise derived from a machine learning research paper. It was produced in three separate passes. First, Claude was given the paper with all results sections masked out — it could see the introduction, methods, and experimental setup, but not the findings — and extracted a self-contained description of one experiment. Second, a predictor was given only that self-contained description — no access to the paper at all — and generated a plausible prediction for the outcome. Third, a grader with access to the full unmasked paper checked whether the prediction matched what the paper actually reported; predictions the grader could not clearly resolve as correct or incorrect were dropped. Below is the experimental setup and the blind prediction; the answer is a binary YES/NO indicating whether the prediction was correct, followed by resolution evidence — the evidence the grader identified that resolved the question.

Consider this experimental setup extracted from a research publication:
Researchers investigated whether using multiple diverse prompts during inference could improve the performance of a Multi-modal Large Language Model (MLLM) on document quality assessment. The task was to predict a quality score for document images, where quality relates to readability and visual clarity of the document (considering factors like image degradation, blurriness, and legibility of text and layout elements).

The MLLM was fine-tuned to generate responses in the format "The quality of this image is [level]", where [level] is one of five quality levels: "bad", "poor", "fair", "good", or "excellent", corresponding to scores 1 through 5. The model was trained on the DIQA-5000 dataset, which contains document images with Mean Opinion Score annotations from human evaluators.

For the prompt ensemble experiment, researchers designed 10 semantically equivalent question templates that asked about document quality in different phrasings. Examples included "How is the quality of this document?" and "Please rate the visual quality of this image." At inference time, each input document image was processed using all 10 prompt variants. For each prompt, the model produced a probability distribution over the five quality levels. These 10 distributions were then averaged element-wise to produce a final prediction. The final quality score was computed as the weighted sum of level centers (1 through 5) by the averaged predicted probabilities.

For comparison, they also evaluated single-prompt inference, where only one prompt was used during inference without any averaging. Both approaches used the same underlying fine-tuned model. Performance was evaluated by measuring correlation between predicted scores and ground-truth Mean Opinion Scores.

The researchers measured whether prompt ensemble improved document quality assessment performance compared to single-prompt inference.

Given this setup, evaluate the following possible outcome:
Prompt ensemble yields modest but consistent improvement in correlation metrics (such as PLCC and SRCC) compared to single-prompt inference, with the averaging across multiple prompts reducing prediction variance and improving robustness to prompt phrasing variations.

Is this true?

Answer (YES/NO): NO